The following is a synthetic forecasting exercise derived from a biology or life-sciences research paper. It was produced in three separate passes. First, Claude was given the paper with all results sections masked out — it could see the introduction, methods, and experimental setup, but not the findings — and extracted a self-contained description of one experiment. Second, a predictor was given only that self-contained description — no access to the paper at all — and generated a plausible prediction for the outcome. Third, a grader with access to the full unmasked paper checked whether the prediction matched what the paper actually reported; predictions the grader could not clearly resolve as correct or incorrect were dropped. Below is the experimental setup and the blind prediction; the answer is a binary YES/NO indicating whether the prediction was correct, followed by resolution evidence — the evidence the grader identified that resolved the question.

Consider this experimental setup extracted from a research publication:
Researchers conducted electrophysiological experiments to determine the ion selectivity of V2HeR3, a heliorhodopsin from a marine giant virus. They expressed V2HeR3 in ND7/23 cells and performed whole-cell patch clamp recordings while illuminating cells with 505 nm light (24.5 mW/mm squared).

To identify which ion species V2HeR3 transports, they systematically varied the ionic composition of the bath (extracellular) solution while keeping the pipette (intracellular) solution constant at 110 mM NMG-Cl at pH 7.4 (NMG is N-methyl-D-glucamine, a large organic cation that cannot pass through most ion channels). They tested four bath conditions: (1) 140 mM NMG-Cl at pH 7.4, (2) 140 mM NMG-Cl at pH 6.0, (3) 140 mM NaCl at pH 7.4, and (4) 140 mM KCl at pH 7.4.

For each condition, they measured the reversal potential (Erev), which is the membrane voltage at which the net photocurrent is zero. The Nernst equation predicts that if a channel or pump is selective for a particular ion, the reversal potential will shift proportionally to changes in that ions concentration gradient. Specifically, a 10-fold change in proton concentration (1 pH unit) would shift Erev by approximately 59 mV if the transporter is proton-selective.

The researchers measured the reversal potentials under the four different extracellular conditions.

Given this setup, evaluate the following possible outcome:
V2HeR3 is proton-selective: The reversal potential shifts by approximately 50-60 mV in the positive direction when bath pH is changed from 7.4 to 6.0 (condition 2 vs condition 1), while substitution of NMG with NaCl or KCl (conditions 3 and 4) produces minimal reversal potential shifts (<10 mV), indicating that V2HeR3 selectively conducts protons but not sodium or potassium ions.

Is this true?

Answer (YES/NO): NO